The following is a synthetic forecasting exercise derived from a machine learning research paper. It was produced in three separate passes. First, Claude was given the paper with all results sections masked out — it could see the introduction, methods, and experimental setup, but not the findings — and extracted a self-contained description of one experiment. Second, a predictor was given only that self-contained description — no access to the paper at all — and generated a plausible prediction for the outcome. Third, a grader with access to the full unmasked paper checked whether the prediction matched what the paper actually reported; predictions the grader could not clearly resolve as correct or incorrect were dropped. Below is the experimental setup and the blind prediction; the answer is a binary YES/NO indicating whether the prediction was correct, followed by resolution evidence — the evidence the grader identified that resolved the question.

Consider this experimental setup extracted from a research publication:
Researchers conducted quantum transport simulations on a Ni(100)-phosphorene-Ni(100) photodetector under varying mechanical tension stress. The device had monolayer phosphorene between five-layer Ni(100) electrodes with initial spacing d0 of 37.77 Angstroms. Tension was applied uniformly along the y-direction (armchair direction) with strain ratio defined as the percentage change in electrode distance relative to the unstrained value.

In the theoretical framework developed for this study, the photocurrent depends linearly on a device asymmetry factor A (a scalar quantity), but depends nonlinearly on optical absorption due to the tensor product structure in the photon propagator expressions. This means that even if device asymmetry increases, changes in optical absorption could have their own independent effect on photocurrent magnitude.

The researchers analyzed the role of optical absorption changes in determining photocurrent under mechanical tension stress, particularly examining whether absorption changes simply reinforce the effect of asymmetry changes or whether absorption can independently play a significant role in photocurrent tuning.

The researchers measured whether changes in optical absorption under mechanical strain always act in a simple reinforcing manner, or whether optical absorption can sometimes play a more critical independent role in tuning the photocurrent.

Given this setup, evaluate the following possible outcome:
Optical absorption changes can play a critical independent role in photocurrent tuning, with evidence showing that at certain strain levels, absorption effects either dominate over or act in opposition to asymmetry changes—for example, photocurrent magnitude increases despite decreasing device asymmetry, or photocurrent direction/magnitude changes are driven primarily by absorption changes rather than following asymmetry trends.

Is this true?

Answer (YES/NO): NO